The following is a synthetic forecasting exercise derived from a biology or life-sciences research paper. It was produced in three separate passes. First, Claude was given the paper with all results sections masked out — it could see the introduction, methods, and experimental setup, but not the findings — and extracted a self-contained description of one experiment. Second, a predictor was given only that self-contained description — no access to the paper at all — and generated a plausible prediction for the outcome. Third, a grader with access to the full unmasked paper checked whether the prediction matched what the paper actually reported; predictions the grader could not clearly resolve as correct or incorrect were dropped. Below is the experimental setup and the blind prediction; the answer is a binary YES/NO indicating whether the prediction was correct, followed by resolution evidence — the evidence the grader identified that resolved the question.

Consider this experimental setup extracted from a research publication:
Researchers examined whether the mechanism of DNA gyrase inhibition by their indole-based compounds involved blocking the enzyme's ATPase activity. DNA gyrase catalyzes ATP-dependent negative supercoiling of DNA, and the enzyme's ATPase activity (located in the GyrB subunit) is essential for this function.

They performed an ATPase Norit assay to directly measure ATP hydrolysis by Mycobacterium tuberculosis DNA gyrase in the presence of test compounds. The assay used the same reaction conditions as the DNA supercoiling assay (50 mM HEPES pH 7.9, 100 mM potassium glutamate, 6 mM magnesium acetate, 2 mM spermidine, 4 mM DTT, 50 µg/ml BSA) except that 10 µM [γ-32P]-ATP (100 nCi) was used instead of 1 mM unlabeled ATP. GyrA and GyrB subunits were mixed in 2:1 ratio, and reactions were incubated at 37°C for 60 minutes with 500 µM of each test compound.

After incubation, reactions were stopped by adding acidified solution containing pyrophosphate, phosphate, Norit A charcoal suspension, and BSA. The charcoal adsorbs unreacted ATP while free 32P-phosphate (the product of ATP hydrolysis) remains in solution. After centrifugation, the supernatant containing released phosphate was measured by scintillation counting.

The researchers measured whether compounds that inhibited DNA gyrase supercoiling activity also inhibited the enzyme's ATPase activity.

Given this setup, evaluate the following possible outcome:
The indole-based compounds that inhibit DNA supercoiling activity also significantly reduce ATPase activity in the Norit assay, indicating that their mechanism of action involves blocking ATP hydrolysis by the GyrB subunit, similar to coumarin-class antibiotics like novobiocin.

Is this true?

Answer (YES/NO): YES